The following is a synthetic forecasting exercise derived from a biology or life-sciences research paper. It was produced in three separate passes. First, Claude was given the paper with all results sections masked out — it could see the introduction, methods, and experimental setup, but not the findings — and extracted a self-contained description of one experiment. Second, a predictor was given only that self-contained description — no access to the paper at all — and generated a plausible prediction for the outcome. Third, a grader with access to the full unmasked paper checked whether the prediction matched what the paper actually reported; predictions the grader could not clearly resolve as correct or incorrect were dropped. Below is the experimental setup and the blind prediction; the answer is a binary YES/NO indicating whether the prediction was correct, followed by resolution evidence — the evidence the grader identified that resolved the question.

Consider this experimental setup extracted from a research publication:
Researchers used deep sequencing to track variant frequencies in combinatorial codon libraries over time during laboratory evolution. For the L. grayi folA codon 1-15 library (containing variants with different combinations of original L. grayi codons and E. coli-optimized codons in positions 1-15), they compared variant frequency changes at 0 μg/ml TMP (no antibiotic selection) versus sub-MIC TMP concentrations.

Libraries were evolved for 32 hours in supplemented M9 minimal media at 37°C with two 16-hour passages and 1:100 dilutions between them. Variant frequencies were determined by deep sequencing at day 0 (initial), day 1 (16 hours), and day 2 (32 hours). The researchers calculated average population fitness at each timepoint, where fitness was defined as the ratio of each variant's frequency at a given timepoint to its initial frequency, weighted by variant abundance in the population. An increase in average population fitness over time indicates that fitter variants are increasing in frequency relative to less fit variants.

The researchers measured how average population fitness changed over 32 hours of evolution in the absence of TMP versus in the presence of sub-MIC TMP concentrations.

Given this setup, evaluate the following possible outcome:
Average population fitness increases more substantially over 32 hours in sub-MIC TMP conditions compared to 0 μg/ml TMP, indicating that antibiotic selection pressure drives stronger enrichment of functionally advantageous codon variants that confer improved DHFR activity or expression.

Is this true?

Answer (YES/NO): YES